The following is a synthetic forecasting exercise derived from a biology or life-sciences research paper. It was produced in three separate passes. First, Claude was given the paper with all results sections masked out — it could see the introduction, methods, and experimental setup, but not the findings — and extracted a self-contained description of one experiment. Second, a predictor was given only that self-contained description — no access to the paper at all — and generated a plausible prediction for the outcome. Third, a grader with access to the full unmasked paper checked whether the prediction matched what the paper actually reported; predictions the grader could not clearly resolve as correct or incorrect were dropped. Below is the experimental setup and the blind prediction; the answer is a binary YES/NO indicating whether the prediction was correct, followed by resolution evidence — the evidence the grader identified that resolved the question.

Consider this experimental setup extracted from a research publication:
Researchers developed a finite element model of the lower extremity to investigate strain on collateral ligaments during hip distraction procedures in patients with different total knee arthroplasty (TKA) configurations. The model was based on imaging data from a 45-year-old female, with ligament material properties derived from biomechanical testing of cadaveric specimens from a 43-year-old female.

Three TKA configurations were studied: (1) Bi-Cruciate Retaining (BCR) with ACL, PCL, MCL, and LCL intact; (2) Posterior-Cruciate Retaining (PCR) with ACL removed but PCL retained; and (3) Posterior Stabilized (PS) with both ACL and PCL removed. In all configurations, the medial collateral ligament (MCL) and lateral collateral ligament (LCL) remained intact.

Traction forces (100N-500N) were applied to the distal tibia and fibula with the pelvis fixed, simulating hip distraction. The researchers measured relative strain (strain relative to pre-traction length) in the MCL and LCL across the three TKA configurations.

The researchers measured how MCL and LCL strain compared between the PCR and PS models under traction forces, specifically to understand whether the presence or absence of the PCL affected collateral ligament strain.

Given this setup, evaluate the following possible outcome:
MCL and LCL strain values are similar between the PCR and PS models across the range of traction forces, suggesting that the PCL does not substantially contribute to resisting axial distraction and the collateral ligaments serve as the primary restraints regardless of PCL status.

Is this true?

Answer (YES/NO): NO